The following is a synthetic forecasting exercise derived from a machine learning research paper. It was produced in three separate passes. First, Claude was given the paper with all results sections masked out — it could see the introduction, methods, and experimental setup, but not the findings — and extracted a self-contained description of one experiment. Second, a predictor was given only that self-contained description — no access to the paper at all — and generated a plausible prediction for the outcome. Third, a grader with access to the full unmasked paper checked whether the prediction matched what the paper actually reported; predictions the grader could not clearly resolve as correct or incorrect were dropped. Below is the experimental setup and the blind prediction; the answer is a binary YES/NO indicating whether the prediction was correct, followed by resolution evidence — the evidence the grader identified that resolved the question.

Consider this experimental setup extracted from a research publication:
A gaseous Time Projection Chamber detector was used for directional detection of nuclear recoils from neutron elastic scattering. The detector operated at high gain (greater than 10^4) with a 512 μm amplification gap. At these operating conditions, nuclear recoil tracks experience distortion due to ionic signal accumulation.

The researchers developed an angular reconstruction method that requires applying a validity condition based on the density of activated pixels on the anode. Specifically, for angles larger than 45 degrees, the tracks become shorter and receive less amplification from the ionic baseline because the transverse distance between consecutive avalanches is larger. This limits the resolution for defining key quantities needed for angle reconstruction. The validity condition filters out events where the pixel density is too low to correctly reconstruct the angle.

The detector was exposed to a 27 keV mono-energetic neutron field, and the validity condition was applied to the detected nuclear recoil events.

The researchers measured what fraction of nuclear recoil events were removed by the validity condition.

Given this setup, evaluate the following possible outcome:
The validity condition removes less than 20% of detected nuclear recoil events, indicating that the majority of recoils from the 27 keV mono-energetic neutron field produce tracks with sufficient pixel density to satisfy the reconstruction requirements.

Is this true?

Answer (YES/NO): NO